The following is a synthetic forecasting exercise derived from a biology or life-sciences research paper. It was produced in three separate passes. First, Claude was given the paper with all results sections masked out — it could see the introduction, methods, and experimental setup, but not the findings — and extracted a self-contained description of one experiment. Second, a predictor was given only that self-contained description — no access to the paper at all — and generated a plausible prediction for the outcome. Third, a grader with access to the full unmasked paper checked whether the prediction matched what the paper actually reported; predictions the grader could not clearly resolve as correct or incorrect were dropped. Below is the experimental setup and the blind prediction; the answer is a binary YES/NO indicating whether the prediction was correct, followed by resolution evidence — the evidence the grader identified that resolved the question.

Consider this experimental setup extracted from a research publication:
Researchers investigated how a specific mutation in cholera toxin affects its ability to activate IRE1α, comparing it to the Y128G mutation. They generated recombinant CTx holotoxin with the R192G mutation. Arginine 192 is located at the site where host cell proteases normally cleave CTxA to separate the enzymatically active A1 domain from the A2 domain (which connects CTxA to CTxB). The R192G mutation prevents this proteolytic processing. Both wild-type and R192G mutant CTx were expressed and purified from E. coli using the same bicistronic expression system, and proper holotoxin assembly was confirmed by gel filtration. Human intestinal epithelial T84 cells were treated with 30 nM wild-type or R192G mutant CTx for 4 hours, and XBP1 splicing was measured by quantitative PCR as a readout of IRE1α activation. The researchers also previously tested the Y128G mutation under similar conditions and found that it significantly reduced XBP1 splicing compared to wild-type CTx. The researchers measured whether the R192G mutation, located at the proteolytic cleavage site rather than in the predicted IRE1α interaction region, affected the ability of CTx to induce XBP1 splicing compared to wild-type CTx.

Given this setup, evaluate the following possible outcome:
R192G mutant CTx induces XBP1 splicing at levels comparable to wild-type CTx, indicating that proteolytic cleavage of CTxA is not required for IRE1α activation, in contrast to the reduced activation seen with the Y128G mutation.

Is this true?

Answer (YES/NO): YES